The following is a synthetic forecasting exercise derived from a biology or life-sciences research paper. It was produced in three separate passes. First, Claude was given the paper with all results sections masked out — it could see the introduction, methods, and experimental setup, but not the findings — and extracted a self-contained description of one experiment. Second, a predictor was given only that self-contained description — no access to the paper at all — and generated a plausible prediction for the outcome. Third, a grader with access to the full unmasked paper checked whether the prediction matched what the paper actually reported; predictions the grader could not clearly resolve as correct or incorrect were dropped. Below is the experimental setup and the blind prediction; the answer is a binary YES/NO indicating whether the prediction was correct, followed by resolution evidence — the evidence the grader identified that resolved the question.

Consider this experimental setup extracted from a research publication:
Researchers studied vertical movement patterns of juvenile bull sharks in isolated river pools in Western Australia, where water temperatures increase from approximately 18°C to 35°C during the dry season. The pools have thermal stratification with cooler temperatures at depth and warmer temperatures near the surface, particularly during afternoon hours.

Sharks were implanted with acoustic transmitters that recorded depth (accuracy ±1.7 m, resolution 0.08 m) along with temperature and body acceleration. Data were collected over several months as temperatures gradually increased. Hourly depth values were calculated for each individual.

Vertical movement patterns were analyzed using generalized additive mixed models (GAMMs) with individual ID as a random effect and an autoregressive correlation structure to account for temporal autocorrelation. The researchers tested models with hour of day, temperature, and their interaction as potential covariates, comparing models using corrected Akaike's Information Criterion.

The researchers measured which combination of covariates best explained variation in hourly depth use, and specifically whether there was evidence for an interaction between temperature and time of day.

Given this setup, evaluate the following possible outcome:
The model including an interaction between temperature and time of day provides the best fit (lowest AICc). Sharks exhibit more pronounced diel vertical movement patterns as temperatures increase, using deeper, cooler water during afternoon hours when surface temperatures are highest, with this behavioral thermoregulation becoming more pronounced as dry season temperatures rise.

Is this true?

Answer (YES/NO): NO